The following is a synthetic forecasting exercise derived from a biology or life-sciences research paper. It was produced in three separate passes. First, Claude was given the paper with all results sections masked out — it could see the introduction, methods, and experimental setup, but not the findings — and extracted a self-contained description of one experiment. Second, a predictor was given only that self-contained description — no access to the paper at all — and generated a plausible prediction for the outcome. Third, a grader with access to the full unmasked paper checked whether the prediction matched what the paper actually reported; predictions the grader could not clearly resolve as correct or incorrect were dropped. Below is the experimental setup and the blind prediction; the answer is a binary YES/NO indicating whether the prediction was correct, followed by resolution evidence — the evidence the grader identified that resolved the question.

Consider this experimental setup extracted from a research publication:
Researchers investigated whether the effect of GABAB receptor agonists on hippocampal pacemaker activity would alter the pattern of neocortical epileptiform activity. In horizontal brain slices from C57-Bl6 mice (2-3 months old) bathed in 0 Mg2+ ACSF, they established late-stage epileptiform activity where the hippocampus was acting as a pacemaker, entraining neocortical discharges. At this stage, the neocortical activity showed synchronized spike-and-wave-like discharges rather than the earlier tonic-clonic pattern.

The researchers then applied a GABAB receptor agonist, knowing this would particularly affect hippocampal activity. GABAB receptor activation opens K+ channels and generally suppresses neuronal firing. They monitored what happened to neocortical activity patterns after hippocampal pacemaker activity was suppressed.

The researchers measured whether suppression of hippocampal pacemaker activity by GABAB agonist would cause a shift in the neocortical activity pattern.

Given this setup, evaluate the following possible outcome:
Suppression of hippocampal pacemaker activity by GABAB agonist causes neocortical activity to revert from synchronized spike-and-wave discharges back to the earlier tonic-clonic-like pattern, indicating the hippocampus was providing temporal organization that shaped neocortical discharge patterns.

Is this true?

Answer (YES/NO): YES